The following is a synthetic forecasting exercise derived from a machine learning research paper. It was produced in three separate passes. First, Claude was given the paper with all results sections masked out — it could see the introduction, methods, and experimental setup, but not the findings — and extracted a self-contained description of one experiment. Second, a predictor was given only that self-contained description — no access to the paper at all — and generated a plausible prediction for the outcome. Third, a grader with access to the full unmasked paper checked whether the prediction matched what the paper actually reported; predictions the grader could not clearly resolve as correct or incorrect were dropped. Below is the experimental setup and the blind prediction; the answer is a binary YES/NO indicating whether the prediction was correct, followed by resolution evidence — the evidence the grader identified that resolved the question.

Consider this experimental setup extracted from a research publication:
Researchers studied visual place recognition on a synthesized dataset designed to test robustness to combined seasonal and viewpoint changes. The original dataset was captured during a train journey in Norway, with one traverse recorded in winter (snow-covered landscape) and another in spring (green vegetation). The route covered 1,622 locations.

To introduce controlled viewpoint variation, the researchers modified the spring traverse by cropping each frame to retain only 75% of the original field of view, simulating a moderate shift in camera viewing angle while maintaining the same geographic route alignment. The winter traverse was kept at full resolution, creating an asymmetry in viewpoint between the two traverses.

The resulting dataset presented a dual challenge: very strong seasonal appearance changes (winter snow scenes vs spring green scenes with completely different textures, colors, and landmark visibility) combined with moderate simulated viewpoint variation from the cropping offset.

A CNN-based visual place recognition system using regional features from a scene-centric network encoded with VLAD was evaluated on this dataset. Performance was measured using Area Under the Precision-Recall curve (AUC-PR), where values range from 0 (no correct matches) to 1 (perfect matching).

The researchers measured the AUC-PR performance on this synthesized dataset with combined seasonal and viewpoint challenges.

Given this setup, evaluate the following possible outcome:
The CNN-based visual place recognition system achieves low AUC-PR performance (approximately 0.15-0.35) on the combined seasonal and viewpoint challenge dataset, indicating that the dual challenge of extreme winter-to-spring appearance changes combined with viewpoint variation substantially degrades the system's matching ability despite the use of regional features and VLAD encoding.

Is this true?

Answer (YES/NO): NO